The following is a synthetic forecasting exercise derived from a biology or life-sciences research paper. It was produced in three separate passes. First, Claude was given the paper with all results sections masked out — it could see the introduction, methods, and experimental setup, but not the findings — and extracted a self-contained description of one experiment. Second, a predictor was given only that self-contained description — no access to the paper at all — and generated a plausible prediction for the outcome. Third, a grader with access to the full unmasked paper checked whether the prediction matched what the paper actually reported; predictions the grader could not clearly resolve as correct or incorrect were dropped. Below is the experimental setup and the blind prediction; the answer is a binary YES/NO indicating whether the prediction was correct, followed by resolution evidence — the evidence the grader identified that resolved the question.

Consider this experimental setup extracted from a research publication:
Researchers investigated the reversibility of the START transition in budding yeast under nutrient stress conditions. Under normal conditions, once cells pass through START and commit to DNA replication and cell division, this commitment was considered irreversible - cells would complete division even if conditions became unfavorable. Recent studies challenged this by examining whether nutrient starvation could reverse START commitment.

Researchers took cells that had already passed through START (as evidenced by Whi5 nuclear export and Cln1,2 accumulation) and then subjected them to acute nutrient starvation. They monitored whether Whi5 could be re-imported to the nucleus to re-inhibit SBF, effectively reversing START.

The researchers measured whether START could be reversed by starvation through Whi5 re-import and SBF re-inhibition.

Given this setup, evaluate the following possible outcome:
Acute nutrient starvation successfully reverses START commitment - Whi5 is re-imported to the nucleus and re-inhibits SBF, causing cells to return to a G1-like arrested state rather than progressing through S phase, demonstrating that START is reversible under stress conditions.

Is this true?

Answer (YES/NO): YES